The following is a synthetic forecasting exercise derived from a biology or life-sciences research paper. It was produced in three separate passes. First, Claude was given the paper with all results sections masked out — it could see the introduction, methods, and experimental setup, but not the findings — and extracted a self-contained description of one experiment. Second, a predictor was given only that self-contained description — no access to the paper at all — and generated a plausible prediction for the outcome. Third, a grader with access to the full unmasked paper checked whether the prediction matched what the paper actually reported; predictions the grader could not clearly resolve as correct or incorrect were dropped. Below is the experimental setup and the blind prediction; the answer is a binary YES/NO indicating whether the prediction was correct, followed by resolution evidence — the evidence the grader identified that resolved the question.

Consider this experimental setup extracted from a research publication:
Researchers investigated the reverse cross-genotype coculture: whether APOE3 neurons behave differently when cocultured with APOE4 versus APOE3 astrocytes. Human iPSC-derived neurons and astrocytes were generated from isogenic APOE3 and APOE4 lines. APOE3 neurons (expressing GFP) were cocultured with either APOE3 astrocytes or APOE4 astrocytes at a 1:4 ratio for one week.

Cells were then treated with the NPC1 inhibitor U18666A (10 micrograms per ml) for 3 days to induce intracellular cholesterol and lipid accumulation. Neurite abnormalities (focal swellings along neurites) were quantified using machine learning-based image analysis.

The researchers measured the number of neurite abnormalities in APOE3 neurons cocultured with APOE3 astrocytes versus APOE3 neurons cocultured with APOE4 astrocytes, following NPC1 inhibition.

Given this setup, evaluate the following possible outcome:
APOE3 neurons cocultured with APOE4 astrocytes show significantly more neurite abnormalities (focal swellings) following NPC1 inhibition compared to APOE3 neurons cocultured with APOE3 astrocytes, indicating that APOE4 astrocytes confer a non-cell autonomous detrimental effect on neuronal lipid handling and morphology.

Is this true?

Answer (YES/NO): YES